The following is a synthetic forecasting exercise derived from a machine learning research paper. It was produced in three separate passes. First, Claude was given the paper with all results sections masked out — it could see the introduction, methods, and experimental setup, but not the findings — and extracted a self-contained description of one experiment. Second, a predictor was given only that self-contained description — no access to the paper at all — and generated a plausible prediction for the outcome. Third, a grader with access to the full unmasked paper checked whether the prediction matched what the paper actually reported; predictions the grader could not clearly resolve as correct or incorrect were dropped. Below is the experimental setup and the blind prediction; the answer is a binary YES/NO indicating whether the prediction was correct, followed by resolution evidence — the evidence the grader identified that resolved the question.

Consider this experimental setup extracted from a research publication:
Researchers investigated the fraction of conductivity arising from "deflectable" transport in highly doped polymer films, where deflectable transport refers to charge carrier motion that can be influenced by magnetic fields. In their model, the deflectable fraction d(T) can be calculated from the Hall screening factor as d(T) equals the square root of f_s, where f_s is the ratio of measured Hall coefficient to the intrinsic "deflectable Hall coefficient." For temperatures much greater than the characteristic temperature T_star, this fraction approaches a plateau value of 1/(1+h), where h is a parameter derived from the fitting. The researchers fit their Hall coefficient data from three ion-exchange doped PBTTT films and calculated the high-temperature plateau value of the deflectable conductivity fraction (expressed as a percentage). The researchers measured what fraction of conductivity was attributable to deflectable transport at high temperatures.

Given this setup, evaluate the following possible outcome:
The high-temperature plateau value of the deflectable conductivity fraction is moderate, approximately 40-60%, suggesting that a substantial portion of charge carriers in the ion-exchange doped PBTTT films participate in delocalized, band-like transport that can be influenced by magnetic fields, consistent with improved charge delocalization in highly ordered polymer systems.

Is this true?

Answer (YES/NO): NO